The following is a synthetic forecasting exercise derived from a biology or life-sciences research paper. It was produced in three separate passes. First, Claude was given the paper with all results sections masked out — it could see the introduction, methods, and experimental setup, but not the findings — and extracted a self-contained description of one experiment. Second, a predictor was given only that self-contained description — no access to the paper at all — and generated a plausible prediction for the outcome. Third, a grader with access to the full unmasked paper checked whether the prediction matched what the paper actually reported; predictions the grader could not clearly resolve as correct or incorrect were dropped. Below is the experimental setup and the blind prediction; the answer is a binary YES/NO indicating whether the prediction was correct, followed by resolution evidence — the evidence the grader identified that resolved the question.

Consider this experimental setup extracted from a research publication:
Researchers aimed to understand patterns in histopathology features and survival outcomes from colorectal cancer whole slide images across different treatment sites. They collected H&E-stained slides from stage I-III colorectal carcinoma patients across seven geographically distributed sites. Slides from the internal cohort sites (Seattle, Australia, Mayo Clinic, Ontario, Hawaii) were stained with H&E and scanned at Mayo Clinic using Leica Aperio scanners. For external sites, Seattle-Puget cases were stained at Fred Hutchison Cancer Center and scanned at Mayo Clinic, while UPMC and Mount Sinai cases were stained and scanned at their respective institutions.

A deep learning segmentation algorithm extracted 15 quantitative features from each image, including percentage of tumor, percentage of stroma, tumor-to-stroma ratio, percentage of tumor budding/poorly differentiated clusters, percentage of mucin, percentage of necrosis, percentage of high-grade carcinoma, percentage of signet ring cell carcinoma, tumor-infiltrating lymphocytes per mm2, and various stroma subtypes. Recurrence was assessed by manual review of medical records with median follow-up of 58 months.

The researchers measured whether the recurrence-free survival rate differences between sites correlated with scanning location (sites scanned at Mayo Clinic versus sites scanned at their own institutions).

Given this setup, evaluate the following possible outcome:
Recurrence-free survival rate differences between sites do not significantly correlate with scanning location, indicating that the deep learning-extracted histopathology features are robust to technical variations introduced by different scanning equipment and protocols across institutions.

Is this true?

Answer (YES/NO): YES